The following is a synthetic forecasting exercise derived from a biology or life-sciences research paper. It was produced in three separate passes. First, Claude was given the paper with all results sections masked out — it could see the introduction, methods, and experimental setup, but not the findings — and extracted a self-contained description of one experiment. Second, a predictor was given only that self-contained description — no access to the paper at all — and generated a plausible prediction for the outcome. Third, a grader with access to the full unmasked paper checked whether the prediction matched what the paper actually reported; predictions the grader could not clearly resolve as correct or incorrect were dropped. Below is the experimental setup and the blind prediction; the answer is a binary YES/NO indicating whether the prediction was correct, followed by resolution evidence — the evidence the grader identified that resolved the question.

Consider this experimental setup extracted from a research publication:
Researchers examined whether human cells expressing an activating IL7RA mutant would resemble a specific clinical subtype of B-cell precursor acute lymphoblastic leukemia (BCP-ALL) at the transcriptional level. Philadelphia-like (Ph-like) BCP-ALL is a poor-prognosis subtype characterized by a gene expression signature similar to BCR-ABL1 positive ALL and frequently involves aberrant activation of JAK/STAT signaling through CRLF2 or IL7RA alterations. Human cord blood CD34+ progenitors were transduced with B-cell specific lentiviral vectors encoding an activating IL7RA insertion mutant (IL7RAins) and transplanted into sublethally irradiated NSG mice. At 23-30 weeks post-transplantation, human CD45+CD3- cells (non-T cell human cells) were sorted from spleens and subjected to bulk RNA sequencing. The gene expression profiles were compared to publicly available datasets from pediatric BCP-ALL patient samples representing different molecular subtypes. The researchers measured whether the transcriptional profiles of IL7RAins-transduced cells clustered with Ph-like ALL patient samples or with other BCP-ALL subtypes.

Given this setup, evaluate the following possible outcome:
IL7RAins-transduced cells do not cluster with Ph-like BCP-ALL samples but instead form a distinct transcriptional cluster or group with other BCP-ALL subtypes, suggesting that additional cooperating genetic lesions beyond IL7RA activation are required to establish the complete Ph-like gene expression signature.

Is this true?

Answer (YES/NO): NO